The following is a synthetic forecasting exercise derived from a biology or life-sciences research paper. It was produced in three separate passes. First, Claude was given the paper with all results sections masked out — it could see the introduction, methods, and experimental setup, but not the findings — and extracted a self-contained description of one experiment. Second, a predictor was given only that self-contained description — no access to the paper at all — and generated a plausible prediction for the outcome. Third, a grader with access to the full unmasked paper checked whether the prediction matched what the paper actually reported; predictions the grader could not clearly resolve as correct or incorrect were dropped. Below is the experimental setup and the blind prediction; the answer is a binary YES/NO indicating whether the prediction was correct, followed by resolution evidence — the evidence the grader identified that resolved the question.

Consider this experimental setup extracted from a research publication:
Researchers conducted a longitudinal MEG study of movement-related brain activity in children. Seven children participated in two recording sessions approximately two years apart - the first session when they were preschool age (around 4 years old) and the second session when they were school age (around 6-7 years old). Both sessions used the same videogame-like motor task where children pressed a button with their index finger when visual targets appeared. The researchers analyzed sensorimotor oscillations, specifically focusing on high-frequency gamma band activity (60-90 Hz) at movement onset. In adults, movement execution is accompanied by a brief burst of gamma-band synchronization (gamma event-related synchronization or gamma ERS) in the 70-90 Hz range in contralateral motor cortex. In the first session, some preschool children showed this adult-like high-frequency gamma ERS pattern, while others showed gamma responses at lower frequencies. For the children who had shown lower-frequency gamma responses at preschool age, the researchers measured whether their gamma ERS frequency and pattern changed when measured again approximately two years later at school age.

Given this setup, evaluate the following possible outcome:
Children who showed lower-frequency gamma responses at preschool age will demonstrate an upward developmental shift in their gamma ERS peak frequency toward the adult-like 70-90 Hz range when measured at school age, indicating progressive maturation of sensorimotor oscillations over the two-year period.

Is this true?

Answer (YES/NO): YES